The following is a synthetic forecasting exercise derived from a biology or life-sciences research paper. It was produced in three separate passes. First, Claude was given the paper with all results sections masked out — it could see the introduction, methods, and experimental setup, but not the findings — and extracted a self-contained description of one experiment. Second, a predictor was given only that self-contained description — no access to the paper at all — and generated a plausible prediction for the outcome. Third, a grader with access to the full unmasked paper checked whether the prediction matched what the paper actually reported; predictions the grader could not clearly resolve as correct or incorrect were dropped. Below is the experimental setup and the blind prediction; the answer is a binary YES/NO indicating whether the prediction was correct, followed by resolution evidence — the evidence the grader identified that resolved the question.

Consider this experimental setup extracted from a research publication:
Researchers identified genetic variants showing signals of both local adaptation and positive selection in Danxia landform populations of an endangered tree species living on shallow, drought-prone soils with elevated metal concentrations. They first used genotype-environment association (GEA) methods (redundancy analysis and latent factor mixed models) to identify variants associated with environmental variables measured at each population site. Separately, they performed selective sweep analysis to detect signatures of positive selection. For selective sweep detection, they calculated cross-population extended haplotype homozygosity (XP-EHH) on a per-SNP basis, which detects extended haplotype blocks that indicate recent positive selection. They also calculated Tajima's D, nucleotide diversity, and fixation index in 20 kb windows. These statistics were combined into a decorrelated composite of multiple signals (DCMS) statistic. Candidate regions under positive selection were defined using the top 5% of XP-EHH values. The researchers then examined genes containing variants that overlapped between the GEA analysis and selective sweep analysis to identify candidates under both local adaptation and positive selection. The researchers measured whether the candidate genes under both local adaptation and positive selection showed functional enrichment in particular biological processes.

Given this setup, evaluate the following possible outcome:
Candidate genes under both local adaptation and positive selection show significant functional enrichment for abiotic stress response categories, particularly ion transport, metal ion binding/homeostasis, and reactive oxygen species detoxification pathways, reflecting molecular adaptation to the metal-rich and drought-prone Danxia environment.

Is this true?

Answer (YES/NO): NO